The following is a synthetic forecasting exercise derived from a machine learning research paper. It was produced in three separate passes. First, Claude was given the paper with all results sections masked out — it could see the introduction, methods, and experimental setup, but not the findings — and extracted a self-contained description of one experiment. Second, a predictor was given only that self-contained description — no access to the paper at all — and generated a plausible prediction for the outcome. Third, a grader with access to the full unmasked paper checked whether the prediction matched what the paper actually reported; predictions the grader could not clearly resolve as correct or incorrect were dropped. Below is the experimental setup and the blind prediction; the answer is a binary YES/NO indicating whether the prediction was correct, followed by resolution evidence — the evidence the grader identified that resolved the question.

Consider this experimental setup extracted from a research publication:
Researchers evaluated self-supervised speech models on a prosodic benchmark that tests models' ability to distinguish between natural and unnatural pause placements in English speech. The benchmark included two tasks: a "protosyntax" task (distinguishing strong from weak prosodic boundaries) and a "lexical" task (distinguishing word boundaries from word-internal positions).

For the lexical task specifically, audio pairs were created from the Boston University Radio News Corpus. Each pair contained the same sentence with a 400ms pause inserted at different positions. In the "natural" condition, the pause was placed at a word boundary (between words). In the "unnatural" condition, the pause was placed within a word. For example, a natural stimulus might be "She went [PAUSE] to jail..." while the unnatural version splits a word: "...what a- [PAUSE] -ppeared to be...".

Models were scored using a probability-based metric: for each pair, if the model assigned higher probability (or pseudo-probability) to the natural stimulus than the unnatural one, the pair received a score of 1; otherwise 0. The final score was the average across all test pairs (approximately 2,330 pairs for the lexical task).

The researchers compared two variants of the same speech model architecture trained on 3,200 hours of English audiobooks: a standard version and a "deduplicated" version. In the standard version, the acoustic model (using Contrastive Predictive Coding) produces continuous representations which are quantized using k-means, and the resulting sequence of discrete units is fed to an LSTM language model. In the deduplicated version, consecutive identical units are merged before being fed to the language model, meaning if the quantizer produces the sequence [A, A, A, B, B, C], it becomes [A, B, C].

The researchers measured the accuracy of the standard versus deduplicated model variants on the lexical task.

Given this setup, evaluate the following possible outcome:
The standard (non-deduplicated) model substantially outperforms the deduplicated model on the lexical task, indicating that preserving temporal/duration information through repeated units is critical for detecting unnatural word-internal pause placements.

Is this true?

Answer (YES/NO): YES